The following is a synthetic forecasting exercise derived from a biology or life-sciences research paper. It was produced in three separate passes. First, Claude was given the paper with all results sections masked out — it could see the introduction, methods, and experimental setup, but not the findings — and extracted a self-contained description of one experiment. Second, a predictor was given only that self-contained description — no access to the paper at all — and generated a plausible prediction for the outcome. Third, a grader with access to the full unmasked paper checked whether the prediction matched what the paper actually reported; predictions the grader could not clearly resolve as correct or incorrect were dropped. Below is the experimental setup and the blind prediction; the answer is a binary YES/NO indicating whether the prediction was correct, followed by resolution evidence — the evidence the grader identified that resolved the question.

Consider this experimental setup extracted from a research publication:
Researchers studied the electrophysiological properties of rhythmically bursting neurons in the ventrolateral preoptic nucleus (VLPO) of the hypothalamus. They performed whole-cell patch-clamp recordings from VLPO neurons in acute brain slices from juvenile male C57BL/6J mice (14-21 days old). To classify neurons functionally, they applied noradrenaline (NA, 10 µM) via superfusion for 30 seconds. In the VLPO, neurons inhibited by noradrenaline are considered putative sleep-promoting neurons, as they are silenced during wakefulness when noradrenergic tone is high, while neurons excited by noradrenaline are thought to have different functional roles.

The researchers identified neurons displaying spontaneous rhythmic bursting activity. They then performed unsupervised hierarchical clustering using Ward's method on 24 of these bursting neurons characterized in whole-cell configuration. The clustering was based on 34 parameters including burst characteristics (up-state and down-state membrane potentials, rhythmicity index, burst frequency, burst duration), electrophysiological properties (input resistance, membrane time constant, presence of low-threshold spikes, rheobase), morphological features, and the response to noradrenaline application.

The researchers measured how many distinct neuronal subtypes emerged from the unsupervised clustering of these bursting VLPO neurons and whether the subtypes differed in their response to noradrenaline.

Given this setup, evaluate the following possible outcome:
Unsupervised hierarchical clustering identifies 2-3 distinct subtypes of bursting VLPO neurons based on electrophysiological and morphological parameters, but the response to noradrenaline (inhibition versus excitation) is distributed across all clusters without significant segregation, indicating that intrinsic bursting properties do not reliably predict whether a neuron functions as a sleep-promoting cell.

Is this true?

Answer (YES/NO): NO